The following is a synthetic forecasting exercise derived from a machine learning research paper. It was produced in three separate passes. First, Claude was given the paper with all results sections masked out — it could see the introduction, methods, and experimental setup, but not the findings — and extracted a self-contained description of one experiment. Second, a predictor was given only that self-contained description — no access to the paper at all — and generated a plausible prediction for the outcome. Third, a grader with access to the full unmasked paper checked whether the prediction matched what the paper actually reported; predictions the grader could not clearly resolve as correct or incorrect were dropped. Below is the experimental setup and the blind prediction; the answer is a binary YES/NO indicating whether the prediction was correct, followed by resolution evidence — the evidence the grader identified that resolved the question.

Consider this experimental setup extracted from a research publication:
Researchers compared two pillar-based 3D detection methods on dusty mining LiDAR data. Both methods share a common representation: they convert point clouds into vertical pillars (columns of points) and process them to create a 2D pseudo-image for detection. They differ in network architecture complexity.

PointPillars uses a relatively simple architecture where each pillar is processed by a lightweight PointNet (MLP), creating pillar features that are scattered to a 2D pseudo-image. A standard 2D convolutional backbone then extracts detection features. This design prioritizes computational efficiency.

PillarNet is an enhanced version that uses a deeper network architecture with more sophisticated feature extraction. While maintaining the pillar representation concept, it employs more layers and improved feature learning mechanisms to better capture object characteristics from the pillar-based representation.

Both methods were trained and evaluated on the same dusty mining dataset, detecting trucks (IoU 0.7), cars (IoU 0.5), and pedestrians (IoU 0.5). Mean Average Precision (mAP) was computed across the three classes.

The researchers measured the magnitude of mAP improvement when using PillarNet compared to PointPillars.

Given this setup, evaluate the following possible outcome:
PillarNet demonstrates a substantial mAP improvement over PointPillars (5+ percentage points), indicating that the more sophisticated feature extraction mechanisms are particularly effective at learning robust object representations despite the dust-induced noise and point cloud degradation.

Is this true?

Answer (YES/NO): YES